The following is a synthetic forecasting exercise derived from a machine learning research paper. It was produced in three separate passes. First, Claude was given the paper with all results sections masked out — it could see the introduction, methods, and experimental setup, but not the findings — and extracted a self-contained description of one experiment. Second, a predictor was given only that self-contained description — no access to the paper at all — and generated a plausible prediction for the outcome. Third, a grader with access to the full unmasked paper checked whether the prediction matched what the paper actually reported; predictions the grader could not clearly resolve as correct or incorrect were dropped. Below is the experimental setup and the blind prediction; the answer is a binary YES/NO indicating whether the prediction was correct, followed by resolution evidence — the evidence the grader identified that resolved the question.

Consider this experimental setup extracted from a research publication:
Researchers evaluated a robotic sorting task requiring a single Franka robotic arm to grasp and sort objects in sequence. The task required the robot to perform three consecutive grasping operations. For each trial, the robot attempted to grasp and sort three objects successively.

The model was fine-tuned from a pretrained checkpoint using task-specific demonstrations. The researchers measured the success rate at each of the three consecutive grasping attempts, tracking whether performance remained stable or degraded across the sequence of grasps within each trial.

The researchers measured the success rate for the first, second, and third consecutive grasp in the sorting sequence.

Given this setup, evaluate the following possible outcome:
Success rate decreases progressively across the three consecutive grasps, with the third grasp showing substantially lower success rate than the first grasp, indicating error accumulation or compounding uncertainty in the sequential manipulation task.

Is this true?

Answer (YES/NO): NO